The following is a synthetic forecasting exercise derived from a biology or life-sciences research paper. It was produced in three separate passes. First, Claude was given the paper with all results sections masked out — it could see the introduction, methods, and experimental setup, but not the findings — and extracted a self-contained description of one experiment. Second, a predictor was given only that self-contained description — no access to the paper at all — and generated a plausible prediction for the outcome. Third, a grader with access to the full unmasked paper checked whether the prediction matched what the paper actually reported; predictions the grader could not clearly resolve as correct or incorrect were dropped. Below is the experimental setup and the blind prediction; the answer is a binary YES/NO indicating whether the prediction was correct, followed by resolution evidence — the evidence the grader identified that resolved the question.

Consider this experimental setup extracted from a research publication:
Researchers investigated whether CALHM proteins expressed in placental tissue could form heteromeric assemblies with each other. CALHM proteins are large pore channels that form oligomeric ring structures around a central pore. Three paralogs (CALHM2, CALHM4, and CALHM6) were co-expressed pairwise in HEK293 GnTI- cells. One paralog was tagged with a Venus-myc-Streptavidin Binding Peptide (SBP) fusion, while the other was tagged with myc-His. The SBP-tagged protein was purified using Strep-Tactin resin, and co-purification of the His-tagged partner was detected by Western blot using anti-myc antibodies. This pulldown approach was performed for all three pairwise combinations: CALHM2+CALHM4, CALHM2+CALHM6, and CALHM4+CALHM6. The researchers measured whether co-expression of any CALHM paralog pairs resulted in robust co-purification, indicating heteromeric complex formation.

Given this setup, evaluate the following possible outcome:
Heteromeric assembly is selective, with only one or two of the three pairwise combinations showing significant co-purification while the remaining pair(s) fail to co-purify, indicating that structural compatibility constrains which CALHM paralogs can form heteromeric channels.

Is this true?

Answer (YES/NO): YES